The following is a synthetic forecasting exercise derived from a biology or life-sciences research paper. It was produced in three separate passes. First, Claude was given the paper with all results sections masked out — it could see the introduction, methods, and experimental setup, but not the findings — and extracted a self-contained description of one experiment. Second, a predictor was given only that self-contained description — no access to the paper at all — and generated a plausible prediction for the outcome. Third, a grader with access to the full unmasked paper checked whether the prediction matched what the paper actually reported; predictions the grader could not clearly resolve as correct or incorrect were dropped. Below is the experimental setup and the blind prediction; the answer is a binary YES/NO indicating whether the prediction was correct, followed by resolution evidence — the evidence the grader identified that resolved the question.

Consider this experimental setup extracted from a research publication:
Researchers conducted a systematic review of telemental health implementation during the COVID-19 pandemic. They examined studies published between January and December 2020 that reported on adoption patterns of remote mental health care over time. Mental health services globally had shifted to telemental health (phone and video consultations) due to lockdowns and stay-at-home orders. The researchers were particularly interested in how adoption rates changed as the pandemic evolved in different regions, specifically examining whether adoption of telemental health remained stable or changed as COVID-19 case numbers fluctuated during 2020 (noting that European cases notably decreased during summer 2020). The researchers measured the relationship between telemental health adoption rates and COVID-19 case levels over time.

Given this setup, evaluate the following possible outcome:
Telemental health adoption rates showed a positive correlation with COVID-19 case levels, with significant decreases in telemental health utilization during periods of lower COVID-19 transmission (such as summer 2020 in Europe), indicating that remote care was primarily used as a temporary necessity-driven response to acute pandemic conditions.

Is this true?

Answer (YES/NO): YES